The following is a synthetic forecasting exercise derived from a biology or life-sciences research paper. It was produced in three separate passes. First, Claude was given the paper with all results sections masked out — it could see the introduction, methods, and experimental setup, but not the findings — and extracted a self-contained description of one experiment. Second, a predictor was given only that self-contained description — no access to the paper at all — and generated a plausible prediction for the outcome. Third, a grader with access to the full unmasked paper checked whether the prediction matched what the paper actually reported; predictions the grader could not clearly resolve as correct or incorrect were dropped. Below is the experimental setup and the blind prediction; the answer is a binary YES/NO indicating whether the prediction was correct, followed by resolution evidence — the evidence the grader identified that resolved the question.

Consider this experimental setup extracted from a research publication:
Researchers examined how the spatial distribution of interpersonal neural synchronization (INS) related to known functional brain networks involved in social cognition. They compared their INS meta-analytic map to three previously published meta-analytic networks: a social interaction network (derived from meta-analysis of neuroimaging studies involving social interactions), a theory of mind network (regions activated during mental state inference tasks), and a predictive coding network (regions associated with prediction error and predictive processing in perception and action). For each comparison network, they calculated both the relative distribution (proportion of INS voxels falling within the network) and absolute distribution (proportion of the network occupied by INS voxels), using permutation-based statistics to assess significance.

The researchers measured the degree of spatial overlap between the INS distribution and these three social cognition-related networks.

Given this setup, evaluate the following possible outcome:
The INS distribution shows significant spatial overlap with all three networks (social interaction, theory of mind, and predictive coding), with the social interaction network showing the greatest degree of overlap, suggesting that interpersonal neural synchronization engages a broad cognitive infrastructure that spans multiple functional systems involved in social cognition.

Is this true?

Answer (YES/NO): NO